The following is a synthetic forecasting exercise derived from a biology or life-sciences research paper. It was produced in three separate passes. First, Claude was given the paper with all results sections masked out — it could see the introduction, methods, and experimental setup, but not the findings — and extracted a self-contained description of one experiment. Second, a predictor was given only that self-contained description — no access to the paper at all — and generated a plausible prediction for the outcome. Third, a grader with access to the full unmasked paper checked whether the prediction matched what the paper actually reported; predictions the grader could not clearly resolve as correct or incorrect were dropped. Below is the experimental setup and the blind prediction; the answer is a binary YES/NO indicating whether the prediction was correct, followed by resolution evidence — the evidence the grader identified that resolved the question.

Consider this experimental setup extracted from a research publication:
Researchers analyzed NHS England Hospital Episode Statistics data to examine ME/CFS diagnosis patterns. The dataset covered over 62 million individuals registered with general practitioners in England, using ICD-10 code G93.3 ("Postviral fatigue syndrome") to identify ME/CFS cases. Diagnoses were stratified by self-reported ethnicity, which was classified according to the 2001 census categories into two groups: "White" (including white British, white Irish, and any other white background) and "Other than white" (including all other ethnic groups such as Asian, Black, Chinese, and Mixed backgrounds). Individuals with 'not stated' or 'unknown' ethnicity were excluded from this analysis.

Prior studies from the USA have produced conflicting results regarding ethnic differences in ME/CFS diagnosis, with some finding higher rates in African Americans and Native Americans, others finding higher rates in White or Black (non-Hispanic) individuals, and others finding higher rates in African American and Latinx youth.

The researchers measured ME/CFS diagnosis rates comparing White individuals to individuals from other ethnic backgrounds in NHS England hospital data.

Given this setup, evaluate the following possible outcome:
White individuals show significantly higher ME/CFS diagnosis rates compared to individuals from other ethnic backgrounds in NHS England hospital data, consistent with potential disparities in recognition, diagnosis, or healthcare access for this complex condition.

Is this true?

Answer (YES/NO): YES